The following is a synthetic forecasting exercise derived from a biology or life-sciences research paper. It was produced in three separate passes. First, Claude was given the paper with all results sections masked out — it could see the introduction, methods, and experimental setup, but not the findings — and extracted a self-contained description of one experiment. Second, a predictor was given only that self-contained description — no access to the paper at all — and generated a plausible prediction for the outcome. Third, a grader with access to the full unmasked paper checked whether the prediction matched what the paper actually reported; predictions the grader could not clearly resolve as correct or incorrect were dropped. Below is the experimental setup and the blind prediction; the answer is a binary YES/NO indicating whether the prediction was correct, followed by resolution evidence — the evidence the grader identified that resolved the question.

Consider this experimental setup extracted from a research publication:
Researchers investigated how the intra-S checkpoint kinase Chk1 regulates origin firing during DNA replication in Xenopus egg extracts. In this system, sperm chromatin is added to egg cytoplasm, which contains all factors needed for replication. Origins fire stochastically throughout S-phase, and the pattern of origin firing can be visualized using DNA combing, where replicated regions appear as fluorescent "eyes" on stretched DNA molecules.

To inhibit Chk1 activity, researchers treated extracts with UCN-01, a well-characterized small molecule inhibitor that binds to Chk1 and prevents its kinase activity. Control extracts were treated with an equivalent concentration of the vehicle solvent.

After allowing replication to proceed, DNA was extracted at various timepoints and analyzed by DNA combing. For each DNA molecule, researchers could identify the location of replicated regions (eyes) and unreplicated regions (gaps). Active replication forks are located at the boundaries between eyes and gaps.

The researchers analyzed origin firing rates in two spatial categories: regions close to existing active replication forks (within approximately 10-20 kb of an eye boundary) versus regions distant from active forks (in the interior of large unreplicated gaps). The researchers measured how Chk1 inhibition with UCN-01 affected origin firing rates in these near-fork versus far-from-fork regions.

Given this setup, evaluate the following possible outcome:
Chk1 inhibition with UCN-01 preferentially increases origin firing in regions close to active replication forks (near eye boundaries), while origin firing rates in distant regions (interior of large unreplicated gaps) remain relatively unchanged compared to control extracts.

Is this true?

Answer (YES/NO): NO